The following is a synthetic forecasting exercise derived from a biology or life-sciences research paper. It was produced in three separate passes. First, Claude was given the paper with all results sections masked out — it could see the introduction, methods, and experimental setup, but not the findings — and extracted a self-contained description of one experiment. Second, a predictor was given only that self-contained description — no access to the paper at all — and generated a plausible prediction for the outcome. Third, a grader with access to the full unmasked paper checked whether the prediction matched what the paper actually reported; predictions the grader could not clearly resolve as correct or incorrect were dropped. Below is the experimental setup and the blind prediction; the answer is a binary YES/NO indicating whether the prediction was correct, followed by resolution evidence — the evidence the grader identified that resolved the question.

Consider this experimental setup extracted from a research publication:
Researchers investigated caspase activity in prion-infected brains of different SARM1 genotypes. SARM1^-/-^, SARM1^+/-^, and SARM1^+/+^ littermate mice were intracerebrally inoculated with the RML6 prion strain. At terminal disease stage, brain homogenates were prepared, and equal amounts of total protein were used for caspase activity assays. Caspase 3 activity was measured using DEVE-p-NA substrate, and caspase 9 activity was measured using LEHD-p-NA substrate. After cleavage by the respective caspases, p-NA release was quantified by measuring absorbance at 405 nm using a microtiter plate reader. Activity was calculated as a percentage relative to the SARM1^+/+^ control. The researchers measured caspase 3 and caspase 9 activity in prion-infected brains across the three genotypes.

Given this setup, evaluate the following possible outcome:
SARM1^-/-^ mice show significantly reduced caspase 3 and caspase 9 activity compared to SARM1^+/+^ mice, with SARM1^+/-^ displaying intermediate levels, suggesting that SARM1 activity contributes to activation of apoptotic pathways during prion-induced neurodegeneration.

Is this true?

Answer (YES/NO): NO